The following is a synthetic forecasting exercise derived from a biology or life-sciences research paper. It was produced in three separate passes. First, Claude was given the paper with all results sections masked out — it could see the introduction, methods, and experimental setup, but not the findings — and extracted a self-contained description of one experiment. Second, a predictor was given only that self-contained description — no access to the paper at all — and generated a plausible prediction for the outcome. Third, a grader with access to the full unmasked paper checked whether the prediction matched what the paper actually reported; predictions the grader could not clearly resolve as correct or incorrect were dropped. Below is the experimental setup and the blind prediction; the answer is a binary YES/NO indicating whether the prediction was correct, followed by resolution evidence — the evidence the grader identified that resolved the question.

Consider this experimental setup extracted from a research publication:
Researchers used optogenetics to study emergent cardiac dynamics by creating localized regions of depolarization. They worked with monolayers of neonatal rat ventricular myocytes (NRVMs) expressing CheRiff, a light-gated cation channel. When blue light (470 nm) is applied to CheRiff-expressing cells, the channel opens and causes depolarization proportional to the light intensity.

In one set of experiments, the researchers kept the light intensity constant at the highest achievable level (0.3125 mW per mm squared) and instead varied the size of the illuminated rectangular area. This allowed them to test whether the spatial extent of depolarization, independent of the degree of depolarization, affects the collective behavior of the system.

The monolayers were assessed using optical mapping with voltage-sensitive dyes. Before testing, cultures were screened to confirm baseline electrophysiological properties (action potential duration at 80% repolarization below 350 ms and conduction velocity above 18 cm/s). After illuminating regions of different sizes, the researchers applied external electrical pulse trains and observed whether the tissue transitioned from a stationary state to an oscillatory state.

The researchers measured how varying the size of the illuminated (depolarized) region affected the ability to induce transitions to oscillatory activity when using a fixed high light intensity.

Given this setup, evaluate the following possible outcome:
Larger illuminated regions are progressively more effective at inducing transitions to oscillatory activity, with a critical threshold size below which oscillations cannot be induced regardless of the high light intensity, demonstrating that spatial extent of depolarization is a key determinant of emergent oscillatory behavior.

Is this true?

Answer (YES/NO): YES